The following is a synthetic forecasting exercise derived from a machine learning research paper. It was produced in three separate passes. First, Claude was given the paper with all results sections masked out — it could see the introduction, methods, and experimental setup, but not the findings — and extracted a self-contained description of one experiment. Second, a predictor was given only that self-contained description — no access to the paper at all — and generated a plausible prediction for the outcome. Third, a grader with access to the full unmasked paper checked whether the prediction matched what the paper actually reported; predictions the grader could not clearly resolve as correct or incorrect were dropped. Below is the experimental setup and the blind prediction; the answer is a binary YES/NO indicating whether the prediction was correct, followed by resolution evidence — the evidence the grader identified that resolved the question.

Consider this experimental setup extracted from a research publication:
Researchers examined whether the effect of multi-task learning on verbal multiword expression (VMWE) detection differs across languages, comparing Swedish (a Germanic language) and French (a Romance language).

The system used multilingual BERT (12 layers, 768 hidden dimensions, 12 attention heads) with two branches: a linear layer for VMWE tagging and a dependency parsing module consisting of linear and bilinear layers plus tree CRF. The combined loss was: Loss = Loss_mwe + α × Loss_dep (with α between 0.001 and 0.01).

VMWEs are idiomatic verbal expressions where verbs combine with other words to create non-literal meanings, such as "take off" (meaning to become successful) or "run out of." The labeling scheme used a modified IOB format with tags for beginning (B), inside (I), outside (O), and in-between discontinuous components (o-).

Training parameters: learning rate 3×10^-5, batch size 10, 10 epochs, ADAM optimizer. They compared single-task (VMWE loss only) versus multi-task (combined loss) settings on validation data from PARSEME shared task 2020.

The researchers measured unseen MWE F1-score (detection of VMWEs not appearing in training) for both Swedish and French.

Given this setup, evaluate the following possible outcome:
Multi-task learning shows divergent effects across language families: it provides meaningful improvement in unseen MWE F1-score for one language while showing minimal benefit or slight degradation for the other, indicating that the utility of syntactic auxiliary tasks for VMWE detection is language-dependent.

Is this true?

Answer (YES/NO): YES